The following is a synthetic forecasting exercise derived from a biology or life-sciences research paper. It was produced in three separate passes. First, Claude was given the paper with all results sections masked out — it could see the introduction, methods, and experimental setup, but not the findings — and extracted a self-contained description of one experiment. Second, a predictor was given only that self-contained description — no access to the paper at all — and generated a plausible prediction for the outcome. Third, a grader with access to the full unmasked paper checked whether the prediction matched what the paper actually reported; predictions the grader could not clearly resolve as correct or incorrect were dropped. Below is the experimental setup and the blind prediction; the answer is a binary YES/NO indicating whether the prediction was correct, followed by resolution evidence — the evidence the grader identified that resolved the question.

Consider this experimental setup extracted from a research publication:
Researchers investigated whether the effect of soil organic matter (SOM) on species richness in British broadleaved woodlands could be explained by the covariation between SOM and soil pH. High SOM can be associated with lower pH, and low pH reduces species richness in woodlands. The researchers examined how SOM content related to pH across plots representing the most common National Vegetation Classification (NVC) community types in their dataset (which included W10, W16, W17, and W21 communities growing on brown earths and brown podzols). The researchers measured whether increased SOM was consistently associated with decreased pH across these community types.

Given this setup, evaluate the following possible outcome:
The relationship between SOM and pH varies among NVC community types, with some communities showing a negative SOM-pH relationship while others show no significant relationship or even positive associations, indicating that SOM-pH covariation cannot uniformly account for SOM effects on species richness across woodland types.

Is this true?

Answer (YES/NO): YES